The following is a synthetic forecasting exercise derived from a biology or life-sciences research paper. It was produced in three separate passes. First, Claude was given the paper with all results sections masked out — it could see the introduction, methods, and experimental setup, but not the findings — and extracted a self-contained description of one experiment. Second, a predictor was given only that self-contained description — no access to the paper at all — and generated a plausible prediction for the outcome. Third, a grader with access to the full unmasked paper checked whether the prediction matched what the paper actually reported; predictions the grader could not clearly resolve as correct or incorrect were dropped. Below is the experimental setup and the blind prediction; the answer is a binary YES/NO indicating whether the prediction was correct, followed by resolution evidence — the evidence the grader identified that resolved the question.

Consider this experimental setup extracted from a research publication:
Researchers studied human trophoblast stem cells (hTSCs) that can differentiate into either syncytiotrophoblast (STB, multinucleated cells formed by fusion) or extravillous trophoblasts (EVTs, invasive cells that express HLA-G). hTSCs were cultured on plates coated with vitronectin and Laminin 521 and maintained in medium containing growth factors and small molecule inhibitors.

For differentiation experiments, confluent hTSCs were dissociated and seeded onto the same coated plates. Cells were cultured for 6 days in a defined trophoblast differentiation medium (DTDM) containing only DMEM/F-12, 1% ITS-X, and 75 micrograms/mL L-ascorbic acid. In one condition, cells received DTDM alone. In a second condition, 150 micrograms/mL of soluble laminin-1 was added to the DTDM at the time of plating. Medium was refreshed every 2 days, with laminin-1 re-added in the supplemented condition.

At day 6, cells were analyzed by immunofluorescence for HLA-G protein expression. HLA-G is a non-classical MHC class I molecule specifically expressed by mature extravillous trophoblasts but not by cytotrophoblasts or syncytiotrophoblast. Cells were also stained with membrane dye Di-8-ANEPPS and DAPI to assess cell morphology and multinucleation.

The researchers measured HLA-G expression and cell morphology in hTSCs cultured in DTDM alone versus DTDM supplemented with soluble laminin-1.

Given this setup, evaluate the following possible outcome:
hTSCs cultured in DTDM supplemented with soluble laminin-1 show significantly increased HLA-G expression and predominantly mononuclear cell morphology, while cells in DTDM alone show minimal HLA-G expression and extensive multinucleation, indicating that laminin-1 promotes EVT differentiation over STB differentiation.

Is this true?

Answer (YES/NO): YES